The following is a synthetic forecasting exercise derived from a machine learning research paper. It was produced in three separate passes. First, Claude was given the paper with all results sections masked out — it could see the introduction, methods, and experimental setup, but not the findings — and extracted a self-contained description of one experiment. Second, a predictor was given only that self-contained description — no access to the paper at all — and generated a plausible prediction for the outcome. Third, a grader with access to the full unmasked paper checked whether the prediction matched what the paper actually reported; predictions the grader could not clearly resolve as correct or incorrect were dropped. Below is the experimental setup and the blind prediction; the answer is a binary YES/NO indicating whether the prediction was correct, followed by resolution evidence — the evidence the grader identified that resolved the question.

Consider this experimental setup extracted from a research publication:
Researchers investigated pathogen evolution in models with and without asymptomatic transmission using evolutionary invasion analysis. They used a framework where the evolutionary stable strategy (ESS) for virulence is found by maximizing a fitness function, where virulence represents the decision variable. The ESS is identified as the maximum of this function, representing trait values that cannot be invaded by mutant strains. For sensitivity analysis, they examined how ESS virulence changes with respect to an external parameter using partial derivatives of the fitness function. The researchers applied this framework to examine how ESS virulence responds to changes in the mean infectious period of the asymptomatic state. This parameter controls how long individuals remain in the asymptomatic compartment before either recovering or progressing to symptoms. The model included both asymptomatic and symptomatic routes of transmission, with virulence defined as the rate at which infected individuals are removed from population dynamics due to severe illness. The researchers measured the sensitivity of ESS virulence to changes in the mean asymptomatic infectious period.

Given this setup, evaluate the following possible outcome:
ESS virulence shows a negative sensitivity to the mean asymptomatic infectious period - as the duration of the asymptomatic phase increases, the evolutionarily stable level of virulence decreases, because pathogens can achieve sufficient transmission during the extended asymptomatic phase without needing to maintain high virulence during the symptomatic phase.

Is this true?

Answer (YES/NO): NO